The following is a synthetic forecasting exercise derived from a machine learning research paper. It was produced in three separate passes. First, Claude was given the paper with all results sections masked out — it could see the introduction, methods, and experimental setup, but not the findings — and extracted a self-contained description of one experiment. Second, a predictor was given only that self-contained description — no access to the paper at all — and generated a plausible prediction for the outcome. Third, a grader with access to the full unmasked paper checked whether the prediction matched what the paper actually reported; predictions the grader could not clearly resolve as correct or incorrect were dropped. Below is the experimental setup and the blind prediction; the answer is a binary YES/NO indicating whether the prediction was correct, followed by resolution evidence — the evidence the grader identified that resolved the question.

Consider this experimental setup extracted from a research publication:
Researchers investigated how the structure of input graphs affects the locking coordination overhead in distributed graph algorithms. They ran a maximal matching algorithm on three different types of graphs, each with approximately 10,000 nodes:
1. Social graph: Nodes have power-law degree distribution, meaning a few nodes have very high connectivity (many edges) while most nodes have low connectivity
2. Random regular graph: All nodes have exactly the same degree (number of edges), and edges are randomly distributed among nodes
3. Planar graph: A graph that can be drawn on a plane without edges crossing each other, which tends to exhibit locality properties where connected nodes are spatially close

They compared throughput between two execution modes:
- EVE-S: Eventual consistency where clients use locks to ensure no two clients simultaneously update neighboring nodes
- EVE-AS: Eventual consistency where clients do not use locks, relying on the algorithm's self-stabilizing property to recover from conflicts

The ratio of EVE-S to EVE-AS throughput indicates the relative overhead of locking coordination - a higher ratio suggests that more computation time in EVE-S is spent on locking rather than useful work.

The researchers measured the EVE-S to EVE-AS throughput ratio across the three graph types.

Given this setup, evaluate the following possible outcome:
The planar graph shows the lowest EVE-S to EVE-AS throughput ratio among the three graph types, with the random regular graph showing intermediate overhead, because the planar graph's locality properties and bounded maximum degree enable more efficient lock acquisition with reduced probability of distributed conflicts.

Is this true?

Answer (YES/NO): YES